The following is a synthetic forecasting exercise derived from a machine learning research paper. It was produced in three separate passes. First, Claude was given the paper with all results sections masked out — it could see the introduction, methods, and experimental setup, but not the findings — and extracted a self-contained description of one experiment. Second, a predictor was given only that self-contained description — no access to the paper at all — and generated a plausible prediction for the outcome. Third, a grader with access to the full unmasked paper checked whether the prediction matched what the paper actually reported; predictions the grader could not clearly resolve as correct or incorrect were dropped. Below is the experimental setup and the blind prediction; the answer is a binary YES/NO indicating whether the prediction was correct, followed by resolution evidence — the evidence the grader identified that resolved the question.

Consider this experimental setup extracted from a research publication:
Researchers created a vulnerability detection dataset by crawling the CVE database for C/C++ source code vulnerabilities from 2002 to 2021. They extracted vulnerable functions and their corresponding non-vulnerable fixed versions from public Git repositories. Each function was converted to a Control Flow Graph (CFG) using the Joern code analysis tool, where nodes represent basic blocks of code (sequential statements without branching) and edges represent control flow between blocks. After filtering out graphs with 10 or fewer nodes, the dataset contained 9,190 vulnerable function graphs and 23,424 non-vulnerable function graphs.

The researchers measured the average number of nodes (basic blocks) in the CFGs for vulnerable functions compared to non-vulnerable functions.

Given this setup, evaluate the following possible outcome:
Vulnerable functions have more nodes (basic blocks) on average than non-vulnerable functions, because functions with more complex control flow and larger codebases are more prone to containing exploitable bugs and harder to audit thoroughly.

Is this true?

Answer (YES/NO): NO